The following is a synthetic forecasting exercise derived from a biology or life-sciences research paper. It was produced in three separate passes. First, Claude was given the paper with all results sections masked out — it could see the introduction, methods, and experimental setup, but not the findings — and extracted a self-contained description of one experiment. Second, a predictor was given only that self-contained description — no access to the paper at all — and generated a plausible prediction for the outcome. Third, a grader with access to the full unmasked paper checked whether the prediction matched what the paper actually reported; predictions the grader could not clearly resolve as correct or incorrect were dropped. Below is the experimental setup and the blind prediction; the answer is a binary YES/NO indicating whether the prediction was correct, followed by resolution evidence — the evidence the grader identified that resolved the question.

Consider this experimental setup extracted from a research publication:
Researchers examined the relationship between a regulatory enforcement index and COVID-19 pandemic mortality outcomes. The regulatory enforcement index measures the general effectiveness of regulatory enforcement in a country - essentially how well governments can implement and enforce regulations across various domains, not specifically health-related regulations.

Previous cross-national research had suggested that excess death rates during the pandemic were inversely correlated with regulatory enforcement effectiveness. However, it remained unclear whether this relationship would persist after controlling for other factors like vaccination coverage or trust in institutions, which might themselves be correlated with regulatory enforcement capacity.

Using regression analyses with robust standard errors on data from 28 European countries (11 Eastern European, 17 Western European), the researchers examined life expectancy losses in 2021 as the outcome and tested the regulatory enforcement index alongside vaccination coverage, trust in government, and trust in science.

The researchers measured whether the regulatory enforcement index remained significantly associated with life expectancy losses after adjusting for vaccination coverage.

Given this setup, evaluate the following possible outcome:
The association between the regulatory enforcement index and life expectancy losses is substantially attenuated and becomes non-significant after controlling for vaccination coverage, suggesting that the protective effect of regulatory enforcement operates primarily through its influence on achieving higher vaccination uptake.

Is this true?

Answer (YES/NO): NO